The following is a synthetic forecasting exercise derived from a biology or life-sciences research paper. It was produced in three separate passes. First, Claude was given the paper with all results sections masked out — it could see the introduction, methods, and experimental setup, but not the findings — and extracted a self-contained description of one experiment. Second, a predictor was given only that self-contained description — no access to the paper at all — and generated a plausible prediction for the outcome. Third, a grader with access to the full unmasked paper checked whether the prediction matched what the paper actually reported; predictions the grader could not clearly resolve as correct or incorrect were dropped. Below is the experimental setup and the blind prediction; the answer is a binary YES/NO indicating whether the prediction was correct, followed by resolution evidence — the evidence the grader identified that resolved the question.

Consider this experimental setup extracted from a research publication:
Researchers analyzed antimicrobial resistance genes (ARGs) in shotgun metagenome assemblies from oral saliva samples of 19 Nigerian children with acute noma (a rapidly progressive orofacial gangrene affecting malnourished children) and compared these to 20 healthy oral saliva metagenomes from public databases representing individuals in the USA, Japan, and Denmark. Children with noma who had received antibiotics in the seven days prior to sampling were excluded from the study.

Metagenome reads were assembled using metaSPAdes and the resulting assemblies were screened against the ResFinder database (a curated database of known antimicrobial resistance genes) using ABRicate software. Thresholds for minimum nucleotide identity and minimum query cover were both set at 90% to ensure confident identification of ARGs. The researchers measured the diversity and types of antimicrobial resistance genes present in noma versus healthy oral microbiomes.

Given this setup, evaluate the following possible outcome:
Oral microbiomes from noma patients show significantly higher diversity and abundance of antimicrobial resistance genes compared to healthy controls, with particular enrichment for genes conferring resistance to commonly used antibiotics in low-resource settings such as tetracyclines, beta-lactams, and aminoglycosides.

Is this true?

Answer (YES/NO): NO